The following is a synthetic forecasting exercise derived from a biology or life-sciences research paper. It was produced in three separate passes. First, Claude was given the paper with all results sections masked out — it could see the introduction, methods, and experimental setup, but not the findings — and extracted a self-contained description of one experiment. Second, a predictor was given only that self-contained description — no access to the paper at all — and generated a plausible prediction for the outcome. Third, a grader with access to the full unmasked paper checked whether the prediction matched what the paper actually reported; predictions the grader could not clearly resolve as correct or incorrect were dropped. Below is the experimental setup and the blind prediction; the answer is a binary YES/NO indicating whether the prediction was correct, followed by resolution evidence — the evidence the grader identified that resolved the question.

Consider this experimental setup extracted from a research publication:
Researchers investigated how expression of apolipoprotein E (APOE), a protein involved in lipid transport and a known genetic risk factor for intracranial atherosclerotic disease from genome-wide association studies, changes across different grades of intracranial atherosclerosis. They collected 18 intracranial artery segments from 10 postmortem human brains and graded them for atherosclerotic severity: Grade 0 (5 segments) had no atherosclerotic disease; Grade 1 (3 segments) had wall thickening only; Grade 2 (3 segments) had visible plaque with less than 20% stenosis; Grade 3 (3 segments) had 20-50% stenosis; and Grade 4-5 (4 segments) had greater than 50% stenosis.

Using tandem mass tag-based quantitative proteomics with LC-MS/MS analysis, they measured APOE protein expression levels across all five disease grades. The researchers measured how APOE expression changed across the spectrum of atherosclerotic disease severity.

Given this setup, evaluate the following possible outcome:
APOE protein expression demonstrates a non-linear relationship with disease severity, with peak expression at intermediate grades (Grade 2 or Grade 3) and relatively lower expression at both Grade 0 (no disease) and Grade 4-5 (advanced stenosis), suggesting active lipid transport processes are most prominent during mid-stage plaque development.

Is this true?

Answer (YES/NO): NO